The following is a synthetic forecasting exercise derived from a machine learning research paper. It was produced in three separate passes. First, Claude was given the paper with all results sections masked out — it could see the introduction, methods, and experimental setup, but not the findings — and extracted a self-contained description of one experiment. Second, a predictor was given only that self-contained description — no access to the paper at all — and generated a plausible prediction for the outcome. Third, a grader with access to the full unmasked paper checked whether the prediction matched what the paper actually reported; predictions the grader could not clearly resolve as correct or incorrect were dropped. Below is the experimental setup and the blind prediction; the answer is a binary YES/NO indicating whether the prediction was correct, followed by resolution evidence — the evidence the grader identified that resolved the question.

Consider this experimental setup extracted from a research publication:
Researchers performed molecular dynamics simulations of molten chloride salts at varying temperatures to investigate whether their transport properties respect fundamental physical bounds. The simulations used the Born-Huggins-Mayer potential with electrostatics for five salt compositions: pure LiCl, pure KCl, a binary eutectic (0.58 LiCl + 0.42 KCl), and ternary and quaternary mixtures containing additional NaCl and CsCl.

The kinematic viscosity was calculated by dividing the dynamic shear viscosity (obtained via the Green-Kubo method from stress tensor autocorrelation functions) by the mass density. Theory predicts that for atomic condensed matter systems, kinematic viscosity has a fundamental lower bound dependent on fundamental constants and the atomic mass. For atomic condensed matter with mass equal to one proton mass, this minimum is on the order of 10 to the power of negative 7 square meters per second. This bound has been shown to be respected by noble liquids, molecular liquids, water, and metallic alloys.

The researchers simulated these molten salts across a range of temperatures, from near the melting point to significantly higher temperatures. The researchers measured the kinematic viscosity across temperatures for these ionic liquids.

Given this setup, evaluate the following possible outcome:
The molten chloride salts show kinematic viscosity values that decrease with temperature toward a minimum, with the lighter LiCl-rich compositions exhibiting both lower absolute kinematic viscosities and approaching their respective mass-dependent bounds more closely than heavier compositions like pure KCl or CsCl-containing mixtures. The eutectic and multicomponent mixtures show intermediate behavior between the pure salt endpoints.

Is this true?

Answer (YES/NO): NO